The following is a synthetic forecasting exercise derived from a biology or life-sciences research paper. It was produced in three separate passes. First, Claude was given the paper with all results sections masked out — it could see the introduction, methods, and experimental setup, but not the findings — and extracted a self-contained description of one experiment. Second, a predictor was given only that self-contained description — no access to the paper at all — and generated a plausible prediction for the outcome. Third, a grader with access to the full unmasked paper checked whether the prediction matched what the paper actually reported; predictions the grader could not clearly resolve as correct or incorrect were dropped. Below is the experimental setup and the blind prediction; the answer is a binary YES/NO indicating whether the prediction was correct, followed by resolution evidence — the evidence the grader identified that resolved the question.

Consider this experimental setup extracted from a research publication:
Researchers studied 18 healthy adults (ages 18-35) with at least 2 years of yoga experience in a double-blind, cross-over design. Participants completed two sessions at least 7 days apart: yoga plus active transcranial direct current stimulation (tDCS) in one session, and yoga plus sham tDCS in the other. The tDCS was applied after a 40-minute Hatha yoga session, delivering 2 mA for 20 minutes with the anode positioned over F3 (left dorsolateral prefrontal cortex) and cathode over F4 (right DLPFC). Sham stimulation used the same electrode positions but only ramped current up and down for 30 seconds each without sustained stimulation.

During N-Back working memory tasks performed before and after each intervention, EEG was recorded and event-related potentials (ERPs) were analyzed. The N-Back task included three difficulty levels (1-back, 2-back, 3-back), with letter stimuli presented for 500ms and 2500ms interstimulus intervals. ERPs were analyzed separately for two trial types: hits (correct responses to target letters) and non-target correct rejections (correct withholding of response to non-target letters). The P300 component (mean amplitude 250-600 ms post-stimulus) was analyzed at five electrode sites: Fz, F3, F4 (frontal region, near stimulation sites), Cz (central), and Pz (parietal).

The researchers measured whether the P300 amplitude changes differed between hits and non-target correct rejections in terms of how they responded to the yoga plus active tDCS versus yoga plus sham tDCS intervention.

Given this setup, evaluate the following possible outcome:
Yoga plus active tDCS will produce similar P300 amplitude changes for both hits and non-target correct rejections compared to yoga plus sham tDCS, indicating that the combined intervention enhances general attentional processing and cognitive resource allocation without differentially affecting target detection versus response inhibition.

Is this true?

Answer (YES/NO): NO